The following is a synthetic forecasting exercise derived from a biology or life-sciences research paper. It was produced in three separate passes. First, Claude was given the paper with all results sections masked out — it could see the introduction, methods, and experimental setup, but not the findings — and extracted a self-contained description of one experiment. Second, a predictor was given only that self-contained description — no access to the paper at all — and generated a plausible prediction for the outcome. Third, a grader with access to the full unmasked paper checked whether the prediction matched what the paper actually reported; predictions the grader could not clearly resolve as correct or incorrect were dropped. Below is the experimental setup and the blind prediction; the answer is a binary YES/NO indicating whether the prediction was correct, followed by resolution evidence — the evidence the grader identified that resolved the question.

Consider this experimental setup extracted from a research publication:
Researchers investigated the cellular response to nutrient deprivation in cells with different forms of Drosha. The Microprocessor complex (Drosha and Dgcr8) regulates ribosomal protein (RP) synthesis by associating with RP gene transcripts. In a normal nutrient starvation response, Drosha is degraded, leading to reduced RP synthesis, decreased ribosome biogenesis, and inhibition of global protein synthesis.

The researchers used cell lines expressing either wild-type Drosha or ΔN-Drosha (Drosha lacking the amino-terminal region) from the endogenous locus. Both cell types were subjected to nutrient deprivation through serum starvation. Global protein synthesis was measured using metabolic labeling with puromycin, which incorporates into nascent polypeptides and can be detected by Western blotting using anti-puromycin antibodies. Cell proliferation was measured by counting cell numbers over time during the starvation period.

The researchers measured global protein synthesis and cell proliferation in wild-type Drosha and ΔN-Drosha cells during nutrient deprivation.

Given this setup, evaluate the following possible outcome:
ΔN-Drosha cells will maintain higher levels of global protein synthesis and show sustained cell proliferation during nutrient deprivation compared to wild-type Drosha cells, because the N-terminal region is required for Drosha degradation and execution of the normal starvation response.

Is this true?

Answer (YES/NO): YES